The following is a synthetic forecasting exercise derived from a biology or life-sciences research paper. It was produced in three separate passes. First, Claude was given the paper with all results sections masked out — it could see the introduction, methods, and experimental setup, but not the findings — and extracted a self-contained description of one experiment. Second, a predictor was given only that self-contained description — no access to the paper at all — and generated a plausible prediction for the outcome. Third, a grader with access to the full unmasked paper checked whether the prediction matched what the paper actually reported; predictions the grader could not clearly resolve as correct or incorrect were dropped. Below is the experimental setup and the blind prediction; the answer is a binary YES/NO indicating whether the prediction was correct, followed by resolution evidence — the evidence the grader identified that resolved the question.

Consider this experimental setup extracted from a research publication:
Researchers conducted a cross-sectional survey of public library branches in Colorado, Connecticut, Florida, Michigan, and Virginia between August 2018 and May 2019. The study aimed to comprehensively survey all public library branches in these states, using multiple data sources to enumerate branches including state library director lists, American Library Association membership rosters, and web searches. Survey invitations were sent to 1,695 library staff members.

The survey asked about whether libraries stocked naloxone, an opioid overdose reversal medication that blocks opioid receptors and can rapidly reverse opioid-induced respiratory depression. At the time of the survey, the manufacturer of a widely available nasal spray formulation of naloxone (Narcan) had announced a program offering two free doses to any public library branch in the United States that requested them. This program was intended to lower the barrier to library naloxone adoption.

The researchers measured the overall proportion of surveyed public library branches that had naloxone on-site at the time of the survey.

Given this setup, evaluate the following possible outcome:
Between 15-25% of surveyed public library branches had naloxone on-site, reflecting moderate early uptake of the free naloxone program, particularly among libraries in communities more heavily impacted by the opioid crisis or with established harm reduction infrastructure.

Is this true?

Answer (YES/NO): NO